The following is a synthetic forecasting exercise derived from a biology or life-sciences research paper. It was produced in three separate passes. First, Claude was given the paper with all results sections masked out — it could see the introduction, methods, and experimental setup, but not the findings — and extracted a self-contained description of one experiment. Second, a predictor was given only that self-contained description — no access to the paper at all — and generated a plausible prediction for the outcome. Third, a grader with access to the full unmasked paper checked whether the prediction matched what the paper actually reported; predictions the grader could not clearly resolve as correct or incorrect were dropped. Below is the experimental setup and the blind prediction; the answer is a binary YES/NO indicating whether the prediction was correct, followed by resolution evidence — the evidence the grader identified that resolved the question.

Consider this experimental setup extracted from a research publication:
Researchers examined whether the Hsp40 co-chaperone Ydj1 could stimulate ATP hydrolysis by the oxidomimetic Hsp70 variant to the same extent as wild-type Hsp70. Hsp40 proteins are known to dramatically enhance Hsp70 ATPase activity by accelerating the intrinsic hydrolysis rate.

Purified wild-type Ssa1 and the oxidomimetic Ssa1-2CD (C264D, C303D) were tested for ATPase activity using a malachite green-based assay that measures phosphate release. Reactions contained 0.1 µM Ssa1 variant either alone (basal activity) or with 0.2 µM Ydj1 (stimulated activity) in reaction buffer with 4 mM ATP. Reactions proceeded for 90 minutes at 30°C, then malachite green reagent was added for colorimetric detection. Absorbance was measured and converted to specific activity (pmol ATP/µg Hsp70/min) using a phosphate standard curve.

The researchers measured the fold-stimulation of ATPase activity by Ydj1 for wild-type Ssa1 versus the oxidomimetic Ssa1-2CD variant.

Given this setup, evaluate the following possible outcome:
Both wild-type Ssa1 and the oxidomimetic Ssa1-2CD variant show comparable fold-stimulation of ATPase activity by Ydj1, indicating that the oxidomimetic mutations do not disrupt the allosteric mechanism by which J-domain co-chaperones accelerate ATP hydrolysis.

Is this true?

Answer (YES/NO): YES